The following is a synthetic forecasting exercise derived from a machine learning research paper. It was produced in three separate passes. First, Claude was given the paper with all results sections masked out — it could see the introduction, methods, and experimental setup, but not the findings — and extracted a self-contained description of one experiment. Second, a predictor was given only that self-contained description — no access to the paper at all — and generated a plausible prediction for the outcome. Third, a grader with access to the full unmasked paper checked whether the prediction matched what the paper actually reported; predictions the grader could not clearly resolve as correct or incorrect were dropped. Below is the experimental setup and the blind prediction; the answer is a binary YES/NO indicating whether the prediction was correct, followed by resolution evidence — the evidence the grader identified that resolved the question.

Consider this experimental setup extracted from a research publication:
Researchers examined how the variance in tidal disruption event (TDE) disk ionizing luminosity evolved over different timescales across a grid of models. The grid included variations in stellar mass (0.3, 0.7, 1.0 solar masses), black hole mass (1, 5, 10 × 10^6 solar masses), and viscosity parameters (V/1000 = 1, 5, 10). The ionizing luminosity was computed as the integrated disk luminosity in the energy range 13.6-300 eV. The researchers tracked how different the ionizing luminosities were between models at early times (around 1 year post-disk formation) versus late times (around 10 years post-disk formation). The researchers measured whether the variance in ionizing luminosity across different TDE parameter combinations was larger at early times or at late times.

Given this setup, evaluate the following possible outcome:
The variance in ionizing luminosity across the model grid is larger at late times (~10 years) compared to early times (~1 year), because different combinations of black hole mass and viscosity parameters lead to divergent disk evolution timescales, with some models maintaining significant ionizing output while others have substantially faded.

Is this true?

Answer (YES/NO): NO